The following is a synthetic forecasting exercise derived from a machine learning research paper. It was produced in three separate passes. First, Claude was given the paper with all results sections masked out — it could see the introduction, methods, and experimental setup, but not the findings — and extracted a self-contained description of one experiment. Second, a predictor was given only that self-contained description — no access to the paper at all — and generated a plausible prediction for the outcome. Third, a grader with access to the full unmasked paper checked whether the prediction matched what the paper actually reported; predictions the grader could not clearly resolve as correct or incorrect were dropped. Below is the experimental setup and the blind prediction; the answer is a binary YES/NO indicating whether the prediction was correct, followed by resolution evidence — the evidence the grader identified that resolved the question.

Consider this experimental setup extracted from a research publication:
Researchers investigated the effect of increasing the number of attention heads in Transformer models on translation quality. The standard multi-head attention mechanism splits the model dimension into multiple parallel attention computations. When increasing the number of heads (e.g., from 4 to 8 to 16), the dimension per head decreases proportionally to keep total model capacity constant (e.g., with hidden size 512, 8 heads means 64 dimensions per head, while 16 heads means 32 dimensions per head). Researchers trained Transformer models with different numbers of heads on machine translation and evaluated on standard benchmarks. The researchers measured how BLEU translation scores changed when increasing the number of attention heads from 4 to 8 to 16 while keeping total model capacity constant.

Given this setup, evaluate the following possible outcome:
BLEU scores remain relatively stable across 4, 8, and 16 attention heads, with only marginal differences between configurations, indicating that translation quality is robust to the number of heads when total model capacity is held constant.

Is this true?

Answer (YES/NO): YES